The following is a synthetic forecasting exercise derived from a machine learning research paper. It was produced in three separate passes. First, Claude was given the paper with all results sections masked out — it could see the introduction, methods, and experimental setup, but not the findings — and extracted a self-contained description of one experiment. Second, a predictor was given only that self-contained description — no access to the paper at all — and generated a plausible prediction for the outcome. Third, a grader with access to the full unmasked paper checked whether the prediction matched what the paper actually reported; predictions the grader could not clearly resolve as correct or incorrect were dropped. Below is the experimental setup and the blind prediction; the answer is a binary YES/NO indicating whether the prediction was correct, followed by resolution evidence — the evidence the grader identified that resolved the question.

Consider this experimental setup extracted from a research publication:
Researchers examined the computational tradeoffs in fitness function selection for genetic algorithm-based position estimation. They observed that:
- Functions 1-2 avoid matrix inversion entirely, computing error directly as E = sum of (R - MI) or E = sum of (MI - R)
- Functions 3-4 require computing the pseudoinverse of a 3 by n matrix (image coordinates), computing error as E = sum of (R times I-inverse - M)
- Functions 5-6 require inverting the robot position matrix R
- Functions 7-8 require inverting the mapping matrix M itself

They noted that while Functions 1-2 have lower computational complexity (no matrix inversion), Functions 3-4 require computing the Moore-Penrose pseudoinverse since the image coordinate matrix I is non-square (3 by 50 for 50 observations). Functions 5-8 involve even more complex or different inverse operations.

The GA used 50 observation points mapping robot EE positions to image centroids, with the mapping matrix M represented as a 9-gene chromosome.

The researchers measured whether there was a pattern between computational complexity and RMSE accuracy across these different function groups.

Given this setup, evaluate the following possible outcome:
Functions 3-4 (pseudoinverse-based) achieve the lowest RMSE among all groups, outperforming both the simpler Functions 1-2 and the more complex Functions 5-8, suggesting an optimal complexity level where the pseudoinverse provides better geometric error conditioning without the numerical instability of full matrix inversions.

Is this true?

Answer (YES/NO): YES